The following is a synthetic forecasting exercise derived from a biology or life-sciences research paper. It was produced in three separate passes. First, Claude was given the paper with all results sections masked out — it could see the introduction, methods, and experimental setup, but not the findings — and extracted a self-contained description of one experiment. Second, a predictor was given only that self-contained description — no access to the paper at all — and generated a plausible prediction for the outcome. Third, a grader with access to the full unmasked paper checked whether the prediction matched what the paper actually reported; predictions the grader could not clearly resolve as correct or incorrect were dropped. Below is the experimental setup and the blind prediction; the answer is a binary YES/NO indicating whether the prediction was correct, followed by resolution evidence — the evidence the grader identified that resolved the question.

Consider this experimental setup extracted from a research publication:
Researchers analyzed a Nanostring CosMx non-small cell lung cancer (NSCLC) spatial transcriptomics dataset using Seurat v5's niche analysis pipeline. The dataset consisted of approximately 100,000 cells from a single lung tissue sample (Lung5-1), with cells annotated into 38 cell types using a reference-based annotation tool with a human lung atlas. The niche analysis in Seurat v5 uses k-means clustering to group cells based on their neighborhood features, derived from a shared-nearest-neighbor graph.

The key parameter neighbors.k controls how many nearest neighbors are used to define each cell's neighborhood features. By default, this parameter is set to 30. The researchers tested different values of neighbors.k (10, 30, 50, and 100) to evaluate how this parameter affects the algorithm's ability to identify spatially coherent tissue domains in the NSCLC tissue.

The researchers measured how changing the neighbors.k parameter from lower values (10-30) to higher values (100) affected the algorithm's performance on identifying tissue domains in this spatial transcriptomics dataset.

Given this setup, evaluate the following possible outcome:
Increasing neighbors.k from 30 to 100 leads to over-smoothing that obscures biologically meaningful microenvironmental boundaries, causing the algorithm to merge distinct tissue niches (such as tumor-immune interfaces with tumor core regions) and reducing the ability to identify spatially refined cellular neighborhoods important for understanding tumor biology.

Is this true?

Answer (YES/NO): NO